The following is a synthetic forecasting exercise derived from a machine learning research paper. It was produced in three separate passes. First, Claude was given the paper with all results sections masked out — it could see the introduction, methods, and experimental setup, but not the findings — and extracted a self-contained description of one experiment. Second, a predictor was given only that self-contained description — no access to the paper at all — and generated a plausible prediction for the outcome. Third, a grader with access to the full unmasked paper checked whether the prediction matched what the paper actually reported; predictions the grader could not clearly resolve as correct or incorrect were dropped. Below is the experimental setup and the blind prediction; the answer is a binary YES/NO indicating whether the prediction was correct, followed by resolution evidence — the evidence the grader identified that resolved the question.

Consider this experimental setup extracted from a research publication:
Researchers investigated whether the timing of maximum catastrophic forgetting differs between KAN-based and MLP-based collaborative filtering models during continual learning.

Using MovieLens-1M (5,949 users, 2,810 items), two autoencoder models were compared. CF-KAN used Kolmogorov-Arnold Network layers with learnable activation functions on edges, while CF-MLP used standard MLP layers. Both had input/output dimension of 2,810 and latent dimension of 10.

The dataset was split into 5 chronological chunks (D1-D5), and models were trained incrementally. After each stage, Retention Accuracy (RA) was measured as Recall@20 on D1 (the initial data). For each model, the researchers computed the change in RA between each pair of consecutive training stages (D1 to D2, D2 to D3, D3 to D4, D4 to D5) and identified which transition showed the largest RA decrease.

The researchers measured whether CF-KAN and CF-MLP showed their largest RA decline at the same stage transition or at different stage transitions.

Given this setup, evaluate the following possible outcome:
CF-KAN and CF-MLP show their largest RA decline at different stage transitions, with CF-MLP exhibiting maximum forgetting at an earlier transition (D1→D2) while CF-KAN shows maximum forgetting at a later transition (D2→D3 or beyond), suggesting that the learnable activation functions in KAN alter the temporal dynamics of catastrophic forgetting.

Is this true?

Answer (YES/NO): YES